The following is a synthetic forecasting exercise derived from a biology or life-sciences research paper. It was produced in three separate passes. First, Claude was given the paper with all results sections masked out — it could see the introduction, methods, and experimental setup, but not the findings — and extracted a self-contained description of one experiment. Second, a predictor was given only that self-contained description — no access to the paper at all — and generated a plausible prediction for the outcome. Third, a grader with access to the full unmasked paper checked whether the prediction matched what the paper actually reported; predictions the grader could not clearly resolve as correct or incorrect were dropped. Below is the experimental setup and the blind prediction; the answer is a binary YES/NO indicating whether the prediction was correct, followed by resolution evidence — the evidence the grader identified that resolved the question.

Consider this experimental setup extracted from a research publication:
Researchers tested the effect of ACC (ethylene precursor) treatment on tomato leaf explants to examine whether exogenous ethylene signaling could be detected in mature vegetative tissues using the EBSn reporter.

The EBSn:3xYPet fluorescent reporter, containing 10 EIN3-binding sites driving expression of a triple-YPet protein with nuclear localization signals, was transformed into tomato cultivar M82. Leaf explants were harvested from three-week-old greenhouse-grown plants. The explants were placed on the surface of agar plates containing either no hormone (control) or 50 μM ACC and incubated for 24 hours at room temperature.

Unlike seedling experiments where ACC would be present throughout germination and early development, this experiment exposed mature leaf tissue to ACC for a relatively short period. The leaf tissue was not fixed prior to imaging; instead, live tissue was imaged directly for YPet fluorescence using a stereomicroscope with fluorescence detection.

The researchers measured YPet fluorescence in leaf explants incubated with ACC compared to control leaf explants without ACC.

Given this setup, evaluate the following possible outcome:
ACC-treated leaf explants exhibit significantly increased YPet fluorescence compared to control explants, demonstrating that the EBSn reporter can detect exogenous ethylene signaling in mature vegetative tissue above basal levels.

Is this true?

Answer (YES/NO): YES